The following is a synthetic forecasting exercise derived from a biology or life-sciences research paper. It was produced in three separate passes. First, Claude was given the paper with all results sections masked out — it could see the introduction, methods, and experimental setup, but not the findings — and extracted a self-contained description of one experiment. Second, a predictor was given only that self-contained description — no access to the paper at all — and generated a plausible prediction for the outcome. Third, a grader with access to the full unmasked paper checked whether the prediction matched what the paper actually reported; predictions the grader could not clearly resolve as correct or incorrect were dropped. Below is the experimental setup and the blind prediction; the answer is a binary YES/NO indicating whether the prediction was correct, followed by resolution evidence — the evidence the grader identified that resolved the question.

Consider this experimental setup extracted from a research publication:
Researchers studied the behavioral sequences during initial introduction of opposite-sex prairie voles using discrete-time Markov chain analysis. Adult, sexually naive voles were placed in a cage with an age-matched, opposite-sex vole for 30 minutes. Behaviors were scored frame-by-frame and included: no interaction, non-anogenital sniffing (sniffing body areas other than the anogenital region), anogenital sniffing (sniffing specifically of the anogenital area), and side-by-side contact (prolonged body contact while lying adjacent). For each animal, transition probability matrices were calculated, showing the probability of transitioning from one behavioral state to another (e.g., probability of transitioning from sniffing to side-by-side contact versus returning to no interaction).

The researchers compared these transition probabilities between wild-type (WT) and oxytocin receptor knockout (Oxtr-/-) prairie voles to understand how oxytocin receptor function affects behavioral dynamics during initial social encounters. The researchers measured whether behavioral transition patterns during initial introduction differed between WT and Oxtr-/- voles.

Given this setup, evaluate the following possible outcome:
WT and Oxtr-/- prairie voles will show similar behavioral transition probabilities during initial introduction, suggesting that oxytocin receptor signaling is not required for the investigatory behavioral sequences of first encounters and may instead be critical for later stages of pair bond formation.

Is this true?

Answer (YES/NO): NO